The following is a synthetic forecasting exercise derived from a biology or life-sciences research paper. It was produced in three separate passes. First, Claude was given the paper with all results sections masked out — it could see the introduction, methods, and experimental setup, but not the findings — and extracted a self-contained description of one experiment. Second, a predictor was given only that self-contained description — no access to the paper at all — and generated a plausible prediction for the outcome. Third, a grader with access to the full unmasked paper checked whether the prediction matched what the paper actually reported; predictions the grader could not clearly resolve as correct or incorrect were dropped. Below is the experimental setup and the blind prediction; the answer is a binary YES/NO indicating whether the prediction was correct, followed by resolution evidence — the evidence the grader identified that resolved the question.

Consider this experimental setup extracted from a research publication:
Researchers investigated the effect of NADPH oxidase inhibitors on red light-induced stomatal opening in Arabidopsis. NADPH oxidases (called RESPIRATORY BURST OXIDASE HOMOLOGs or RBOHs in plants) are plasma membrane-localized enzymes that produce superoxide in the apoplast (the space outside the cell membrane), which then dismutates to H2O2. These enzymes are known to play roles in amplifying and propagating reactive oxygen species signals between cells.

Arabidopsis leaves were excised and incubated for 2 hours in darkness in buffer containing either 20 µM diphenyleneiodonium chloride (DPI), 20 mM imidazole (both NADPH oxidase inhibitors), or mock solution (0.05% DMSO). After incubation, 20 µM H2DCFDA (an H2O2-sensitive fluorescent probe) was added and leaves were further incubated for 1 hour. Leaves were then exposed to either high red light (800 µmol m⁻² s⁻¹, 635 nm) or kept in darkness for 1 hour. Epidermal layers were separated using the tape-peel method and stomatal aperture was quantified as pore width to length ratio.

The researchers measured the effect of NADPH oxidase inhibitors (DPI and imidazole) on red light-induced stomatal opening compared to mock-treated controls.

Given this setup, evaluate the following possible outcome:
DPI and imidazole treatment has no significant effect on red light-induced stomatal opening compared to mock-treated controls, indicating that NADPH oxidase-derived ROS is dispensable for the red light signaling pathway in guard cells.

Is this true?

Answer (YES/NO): NO